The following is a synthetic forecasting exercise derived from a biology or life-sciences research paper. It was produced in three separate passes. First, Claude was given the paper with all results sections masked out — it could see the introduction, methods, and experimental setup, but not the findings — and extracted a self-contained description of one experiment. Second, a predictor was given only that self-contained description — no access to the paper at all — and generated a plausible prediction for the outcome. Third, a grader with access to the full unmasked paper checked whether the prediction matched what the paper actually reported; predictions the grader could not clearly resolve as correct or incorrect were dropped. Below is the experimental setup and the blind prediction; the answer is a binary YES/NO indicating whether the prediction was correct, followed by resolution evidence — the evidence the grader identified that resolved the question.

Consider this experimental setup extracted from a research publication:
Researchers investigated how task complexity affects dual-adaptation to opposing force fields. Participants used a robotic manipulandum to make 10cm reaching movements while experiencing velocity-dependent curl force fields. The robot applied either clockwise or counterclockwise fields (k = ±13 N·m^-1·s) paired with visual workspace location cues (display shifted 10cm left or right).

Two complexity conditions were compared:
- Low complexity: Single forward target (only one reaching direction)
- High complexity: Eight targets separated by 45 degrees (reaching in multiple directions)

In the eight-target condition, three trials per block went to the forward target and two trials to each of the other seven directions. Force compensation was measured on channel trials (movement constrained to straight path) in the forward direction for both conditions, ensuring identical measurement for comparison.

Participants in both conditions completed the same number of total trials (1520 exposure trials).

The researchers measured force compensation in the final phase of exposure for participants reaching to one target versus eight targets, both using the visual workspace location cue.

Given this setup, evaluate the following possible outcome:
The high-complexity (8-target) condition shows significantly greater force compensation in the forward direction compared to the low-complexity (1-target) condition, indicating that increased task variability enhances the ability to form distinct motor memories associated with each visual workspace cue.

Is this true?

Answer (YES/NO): NO